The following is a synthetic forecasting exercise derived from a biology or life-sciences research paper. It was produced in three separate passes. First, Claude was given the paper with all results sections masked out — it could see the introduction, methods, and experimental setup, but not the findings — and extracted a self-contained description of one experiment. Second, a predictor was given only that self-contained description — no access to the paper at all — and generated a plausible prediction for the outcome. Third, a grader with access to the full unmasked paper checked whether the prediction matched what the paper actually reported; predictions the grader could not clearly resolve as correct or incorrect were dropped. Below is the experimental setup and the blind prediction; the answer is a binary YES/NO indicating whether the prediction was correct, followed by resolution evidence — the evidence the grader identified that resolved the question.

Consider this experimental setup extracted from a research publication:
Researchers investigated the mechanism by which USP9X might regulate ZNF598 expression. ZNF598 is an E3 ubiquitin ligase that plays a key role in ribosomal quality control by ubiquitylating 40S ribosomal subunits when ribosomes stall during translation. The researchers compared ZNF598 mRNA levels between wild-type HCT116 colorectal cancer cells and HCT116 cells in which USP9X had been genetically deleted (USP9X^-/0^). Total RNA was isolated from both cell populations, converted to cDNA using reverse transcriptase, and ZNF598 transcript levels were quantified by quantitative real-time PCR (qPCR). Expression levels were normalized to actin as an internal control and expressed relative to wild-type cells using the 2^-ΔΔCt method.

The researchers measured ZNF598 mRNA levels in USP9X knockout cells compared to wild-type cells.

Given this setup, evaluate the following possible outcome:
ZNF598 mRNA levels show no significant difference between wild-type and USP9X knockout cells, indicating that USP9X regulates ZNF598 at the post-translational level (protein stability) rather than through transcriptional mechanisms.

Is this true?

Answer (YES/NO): YES